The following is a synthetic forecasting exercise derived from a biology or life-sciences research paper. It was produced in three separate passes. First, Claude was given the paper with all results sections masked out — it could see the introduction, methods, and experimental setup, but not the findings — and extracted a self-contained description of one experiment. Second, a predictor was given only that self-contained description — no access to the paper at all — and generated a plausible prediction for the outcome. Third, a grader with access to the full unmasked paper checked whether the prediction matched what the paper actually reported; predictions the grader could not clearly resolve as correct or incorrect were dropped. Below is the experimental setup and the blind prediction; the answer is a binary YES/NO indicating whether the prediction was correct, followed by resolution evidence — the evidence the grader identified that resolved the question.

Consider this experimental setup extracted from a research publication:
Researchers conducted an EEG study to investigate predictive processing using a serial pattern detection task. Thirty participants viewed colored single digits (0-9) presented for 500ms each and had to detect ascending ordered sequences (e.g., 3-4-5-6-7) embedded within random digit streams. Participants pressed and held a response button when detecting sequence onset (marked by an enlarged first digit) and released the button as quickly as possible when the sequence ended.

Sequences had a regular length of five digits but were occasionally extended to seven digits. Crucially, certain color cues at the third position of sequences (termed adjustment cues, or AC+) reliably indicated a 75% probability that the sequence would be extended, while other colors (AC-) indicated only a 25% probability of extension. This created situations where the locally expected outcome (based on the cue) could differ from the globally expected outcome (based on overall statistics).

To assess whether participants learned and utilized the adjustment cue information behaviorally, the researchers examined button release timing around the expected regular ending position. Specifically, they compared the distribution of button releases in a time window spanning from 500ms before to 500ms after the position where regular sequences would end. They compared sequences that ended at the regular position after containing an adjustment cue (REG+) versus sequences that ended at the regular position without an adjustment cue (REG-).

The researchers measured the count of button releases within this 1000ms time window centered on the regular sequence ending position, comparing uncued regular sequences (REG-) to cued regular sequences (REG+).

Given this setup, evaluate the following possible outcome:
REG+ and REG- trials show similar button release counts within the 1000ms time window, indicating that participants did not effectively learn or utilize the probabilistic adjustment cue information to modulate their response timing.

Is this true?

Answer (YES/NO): NO